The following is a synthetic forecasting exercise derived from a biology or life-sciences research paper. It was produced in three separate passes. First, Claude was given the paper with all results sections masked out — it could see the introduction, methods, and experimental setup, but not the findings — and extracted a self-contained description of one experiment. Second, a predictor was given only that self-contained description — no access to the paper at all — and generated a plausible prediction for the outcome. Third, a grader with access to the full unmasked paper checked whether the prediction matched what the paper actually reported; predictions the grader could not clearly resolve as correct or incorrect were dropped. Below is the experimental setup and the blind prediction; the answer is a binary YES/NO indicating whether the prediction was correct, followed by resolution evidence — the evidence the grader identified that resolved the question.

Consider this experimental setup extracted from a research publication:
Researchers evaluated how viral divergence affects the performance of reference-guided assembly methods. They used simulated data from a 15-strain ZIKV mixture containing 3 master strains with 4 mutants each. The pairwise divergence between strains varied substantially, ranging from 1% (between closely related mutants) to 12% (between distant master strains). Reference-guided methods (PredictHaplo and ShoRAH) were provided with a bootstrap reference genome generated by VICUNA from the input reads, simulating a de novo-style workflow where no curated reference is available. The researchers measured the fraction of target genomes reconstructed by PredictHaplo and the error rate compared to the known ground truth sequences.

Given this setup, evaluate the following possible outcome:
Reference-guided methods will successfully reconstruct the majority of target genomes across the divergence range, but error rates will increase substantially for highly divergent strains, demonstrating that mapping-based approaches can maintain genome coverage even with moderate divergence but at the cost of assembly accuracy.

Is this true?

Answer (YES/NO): NO